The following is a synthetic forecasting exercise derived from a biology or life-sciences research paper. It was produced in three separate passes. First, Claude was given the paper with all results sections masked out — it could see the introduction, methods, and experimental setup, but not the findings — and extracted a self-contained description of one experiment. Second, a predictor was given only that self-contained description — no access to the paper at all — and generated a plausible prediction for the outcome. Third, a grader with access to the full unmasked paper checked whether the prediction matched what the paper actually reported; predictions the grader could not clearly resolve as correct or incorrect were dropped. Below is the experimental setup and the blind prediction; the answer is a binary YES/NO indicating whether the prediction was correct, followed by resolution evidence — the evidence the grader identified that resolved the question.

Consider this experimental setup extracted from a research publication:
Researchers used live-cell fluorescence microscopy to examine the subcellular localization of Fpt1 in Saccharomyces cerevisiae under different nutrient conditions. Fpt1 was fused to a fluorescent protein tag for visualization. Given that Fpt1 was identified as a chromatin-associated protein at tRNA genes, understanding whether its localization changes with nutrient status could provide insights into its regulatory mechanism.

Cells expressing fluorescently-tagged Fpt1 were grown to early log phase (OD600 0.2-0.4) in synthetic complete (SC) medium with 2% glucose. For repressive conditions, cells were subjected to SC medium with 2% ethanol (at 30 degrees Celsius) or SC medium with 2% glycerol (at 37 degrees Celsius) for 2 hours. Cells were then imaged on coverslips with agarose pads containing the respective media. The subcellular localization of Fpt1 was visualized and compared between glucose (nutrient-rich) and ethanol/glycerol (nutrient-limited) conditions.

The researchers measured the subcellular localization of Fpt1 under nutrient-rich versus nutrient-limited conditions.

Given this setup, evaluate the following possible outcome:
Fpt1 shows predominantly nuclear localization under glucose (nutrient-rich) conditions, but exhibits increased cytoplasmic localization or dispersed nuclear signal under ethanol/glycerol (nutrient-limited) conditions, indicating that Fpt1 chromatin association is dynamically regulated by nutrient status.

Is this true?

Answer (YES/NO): NO